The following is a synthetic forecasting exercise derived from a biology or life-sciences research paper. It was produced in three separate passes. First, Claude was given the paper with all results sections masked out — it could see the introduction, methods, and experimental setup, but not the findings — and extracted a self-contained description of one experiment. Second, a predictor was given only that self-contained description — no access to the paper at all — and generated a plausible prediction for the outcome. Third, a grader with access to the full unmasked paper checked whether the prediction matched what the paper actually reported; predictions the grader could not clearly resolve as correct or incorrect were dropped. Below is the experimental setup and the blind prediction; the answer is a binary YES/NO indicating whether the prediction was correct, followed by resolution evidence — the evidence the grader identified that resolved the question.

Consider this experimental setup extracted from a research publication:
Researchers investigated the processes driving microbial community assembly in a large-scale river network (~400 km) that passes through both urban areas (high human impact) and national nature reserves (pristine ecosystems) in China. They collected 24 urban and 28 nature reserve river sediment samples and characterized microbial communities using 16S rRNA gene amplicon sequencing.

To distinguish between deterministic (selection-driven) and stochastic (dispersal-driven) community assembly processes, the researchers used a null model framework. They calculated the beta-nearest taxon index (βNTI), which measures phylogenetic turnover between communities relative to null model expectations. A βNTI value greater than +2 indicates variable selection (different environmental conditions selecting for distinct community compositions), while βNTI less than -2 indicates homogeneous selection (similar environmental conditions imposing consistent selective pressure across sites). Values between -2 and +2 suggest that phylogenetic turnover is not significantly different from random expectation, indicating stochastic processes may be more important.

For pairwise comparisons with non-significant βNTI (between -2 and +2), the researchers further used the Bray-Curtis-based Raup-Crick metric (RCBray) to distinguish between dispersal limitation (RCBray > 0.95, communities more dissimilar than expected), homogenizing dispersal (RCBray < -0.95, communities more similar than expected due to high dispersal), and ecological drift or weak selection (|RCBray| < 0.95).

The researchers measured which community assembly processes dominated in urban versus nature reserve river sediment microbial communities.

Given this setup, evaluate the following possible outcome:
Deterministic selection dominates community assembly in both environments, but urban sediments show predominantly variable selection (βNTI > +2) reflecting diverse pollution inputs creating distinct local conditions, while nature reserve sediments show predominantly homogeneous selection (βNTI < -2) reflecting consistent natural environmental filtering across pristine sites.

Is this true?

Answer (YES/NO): NO